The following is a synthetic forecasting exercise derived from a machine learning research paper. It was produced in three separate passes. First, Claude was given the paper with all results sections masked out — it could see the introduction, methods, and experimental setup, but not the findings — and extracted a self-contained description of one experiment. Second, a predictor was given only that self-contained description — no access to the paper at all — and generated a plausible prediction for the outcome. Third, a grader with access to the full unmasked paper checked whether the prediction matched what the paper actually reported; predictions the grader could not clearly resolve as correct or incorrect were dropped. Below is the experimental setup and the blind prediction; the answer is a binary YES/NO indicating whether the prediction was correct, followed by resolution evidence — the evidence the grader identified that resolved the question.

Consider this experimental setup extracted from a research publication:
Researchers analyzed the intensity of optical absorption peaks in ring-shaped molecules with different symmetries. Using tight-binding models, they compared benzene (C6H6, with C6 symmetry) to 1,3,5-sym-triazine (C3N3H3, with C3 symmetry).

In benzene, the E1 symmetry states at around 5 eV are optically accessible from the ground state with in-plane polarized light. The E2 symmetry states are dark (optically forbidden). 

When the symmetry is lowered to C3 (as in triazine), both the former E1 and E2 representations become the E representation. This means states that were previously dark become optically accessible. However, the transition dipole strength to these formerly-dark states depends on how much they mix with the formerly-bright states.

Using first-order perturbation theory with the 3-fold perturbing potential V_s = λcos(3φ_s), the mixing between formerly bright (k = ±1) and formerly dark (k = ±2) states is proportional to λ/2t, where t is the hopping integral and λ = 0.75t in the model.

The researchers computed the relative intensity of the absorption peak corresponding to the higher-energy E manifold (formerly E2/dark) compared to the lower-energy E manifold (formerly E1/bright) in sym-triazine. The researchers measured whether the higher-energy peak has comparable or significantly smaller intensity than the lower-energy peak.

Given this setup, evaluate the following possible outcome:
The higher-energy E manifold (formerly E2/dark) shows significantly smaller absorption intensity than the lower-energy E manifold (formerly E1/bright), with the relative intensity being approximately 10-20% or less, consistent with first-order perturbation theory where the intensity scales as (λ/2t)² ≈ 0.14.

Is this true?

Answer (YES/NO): YES